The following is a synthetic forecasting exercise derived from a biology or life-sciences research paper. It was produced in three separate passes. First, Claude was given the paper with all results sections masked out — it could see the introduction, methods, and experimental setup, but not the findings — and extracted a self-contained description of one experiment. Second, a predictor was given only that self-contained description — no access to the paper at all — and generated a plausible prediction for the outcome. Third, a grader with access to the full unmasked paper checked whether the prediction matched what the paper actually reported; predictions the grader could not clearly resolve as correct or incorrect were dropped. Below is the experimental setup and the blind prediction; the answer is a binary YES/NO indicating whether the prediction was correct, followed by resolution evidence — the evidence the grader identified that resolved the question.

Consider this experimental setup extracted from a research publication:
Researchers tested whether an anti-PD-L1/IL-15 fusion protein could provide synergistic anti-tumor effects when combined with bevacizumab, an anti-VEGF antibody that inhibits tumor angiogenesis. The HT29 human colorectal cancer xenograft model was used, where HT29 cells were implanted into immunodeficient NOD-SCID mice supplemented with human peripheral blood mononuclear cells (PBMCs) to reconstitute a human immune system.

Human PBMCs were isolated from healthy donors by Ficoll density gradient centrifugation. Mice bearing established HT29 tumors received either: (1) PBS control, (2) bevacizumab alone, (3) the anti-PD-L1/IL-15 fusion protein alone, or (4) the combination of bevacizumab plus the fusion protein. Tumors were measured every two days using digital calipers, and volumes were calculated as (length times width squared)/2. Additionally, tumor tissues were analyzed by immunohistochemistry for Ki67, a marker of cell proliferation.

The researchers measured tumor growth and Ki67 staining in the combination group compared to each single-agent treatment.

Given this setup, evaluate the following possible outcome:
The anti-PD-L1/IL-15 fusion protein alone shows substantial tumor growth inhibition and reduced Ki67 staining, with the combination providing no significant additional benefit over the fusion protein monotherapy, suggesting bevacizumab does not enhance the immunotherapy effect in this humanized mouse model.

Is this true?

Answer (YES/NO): NO